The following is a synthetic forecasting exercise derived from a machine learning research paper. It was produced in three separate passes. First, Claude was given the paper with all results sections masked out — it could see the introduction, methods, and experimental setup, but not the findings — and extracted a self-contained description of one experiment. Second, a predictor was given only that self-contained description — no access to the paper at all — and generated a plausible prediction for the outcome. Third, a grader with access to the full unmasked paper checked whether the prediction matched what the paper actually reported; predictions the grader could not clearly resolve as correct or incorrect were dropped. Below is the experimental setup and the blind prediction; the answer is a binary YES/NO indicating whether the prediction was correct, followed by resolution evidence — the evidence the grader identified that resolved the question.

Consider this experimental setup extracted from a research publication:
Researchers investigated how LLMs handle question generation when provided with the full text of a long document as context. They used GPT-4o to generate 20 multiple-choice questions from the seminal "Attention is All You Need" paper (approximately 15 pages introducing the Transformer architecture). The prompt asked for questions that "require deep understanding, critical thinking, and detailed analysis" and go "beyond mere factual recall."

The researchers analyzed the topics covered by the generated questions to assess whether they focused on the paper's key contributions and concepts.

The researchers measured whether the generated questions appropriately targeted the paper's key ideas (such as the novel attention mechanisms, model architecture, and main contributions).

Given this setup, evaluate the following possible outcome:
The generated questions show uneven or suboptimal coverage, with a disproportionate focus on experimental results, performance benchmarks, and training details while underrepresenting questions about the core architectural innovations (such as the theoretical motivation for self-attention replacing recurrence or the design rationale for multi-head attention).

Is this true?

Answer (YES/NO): NO